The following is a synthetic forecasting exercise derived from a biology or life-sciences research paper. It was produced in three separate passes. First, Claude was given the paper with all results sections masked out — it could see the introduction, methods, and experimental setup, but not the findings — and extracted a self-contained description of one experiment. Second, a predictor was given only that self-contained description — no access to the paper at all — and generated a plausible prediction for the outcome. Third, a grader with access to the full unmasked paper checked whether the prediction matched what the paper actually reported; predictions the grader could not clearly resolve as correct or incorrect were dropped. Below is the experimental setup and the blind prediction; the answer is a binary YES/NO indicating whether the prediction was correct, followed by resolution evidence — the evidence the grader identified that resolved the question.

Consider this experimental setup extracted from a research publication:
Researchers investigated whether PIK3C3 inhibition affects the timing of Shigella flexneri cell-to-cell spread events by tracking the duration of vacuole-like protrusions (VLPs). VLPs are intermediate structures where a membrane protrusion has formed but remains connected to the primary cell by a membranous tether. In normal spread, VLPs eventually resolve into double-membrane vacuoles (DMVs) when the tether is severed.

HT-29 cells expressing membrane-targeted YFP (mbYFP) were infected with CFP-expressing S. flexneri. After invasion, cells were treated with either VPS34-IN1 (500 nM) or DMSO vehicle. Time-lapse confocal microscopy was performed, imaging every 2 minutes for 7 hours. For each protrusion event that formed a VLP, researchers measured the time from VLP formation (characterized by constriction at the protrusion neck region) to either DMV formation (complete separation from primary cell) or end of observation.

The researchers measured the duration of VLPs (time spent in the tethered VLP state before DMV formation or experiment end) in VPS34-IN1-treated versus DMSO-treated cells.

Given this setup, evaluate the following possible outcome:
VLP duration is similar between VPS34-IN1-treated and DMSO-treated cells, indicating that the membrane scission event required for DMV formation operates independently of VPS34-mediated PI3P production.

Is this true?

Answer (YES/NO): NO